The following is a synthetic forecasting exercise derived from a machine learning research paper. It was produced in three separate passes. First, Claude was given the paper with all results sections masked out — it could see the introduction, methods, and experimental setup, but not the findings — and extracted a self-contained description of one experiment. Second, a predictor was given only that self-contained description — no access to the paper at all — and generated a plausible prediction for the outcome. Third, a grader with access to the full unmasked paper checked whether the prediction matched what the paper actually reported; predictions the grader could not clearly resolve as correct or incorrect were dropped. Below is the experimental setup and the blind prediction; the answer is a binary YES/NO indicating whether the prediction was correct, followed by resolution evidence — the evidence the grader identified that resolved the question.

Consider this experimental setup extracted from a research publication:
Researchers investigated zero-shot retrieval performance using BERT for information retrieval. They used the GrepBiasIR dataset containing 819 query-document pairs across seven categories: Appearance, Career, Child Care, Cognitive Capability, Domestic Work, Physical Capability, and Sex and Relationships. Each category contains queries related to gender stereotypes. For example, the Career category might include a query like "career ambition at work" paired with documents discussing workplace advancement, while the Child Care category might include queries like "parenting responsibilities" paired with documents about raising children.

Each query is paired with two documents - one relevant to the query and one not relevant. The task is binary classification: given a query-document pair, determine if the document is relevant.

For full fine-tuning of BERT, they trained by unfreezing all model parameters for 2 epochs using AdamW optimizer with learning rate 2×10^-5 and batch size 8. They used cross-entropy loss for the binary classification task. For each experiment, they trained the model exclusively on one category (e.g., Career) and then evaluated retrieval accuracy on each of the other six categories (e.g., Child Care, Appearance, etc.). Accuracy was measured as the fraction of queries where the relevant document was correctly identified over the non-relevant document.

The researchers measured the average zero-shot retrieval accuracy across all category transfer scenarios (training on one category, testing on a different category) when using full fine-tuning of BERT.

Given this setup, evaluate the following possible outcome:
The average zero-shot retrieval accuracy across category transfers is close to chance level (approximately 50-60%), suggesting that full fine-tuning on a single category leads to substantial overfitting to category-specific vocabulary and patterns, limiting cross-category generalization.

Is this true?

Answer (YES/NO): YES